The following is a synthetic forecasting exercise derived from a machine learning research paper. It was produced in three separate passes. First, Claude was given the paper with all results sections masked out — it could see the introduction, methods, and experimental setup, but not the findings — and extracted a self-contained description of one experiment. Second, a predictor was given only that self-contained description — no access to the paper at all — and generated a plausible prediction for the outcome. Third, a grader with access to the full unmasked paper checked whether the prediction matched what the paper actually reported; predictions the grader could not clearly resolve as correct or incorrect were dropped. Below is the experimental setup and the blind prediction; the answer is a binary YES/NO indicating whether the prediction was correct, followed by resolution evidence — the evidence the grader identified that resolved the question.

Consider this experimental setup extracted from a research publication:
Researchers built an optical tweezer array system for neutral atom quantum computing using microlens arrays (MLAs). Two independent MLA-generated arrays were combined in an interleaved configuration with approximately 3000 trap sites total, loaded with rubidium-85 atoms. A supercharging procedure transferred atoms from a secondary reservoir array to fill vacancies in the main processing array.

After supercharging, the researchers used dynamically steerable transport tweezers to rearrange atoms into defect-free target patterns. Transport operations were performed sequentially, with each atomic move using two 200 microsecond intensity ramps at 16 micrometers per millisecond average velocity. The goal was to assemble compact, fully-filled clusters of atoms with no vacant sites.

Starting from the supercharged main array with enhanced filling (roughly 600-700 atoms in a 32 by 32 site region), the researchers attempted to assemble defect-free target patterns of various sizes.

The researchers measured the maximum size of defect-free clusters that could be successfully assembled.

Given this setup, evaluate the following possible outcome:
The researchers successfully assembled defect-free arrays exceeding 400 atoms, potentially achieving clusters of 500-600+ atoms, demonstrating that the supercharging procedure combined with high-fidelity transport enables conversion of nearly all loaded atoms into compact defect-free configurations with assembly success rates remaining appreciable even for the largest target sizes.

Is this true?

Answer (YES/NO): NO